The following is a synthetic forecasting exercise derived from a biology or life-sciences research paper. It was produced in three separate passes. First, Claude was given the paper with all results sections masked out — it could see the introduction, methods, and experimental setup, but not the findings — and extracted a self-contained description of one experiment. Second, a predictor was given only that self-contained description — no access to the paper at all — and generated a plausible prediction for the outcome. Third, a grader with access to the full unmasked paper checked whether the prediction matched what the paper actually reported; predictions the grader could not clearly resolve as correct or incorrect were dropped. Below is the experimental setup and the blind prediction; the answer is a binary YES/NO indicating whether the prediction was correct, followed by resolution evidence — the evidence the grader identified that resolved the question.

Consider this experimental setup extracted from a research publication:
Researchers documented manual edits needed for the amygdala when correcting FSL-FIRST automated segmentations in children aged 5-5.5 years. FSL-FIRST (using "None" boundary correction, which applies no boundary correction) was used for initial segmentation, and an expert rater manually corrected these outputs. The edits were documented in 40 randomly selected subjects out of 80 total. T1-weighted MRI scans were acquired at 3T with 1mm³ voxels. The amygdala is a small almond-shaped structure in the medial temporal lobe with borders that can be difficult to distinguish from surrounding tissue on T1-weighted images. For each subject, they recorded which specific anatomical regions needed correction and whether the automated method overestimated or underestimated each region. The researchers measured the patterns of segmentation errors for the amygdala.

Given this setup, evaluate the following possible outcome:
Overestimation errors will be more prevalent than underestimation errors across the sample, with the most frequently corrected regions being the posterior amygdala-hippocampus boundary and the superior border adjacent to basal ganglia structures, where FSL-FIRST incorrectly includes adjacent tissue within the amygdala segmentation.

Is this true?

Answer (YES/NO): NO